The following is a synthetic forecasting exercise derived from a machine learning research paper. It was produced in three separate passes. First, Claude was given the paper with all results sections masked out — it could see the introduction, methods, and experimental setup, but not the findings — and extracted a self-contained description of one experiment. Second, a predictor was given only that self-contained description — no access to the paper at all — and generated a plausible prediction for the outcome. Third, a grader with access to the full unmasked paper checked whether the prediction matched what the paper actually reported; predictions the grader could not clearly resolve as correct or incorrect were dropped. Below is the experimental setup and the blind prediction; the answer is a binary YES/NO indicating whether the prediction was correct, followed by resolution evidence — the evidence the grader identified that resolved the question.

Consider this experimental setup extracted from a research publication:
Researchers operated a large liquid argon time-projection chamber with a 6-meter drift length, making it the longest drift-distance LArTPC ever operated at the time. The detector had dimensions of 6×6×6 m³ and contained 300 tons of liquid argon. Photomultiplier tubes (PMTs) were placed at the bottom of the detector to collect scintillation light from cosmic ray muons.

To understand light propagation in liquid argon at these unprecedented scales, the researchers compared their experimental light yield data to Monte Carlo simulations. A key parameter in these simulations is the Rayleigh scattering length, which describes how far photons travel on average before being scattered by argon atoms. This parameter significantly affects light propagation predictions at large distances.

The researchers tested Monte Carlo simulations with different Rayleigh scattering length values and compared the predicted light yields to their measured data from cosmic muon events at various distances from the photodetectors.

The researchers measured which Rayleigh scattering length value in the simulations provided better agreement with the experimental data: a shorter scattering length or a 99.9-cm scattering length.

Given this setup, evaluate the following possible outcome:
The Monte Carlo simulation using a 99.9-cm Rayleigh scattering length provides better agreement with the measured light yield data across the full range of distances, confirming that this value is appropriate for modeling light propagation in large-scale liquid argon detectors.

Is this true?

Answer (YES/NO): YES